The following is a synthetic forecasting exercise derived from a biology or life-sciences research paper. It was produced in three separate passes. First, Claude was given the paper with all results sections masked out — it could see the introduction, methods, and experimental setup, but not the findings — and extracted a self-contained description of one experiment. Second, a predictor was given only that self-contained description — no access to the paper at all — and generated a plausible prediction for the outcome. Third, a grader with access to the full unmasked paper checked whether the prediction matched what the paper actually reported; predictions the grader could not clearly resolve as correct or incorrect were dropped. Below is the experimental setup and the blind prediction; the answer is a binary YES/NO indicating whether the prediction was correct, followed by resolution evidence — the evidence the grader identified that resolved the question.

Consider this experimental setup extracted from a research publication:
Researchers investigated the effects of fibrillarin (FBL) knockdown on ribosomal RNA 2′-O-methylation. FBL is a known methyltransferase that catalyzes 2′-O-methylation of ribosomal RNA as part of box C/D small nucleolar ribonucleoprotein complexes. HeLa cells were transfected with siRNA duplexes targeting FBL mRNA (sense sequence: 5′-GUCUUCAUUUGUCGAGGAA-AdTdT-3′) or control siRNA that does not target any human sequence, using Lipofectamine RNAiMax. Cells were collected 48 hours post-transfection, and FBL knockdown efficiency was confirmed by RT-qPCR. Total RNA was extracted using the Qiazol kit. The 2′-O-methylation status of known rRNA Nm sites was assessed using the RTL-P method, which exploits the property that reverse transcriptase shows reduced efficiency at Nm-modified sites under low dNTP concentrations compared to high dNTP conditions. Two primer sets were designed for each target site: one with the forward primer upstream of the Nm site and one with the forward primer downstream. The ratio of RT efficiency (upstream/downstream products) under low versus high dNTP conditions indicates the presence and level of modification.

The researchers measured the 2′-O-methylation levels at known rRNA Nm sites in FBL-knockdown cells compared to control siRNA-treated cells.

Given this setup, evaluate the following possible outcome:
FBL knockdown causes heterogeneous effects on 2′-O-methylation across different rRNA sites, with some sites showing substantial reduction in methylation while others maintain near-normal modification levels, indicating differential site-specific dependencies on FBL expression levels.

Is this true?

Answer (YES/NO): NO